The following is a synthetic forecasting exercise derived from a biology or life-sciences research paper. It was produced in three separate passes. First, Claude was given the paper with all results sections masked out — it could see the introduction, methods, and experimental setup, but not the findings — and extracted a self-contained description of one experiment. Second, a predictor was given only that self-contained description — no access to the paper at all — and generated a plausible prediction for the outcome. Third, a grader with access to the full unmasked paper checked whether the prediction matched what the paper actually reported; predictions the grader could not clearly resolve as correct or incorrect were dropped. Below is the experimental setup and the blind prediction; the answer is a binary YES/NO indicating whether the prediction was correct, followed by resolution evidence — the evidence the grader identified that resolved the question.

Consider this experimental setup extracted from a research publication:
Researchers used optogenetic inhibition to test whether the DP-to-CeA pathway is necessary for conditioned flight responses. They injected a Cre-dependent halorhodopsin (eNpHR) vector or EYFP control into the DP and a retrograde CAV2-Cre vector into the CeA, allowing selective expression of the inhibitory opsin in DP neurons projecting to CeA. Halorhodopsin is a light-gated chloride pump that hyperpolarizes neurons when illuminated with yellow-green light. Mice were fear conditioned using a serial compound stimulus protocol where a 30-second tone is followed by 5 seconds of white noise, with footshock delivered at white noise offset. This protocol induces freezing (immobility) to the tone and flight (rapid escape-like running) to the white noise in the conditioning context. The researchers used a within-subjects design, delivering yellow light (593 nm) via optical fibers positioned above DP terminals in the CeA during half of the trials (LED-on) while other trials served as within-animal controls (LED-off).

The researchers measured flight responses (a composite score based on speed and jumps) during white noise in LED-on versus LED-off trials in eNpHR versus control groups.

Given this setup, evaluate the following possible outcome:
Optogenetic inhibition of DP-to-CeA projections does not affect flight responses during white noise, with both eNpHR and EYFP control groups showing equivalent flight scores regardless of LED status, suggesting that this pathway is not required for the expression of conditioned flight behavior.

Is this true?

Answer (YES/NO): NO